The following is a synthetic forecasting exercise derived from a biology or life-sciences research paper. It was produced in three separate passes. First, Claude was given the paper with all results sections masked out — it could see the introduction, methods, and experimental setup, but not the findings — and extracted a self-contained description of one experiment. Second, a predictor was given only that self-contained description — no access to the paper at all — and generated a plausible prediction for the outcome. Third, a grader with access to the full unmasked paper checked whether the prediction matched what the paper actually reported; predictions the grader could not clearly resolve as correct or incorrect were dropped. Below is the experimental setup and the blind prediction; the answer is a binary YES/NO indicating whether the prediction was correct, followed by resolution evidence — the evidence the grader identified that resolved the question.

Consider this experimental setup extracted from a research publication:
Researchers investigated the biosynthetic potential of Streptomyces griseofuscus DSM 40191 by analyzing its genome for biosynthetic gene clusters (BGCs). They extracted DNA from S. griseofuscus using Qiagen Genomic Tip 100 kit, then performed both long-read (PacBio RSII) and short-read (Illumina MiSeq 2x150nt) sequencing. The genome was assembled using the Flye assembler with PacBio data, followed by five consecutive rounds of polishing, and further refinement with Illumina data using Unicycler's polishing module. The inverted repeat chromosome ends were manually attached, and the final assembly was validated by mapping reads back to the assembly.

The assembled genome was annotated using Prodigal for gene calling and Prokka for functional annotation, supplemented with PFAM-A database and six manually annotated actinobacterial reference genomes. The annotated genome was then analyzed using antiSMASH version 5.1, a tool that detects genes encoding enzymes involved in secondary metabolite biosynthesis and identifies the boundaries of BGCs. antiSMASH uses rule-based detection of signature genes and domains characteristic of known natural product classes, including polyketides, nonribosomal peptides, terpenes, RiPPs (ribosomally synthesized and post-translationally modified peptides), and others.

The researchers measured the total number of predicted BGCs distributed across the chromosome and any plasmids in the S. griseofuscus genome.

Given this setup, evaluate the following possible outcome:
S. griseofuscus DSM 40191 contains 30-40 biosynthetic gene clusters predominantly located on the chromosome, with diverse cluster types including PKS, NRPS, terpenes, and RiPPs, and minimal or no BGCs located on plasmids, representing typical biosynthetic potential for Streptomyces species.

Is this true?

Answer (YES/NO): YES